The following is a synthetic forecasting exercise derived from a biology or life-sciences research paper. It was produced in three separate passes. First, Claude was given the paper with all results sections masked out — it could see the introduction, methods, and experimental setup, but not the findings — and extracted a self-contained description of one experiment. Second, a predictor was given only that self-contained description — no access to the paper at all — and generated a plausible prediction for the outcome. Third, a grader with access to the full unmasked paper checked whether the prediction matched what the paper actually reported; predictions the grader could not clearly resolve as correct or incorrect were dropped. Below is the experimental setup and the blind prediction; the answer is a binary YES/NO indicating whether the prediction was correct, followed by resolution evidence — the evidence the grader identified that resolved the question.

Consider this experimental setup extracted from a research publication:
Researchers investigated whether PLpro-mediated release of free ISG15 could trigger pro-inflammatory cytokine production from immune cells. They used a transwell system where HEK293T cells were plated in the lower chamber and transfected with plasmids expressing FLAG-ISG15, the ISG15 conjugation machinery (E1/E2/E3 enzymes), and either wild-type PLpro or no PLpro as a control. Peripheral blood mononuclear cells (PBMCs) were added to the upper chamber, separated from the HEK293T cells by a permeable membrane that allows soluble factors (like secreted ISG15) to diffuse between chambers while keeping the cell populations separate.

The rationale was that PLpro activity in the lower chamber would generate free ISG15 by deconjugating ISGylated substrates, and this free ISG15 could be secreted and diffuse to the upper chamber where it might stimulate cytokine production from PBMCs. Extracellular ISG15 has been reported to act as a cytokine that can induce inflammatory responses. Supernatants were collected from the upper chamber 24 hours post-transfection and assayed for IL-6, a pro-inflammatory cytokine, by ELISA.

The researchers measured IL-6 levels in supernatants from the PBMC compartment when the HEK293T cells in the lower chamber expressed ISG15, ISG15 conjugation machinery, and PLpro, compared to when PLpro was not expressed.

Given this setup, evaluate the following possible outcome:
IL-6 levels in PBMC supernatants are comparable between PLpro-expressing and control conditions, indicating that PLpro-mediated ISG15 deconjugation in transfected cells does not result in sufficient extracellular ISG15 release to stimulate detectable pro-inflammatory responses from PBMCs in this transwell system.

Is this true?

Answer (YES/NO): NO